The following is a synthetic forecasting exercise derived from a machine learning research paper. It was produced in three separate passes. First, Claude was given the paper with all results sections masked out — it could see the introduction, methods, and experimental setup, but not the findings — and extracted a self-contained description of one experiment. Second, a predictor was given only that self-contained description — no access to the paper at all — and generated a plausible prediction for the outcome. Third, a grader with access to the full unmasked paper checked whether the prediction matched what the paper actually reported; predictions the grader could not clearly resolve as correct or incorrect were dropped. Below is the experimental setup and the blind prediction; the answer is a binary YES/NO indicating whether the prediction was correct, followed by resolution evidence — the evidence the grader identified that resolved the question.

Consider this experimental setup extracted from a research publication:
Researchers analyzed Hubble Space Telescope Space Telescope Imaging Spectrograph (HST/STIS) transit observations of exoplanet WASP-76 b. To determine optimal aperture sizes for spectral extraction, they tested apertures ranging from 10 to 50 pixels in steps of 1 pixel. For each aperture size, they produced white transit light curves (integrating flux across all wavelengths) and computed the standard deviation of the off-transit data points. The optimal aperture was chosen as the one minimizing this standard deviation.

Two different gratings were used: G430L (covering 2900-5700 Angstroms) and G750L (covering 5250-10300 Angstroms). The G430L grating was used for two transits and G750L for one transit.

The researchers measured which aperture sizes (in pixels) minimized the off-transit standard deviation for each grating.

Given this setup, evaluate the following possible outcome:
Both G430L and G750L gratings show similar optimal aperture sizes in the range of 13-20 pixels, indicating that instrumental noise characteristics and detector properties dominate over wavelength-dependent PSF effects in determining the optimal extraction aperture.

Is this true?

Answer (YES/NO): NO